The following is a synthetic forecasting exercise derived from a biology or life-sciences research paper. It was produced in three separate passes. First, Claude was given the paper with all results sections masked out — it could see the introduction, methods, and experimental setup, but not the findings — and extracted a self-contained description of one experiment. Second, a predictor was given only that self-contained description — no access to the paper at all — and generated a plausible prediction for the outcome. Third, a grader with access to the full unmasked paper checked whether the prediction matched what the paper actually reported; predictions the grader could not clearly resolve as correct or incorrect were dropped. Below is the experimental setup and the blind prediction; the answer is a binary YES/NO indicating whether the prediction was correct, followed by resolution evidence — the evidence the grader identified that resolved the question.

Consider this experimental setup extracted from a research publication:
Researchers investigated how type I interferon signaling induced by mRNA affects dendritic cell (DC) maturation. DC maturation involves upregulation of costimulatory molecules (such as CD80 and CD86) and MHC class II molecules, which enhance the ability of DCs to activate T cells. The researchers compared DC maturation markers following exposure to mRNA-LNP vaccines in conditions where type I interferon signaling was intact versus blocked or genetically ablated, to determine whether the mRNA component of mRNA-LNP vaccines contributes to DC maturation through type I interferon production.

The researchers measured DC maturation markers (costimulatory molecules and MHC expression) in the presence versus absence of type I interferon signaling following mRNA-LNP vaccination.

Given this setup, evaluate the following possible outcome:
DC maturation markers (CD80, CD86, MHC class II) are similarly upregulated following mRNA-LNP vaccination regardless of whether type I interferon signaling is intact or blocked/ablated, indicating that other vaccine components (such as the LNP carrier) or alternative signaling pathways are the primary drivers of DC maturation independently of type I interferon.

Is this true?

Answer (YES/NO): NO